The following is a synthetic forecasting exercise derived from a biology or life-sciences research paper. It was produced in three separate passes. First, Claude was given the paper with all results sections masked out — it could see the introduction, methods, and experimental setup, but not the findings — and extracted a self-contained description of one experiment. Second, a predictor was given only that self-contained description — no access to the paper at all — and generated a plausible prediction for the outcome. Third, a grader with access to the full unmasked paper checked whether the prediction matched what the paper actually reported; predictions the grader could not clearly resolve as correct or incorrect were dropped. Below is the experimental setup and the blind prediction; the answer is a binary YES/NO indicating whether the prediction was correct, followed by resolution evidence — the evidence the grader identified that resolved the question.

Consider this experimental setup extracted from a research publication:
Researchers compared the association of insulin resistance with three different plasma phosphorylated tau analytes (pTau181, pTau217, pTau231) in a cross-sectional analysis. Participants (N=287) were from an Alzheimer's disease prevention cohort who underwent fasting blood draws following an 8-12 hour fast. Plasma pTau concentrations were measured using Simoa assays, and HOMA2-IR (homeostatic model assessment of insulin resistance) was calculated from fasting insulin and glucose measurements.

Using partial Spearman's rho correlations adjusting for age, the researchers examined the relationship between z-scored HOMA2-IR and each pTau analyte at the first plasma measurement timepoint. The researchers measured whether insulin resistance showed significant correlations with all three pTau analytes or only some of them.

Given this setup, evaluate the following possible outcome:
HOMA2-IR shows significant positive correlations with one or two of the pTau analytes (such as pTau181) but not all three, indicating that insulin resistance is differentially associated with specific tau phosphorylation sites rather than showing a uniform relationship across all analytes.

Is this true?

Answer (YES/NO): YES